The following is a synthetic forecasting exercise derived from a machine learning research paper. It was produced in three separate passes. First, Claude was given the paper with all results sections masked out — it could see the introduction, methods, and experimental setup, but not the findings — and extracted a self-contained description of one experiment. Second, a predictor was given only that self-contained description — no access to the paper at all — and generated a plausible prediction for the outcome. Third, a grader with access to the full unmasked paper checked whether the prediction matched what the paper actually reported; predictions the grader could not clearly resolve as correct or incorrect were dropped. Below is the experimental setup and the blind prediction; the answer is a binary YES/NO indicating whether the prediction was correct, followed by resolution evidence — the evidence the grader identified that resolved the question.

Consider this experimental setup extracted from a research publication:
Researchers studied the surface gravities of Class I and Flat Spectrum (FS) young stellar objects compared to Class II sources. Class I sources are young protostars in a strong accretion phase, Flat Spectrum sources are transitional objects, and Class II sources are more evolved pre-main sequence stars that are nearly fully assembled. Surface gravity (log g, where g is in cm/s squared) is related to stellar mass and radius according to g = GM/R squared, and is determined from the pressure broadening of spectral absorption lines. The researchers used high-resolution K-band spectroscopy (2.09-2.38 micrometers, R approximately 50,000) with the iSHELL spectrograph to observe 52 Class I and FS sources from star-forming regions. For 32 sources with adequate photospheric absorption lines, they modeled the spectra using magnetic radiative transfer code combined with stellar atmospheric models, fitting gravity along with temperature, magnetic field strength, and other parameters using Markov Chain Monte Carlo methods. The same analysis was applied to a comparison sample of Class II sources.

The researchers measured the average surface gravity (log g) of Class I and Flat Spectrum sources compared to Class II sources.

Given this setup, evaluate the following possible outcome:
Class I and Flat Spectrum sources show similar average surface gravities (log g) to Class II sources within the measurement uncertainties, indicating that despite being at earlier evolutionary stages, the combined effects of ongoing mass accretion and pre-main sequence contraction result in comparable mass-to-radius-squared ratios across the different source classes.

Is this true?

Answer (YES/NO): NO